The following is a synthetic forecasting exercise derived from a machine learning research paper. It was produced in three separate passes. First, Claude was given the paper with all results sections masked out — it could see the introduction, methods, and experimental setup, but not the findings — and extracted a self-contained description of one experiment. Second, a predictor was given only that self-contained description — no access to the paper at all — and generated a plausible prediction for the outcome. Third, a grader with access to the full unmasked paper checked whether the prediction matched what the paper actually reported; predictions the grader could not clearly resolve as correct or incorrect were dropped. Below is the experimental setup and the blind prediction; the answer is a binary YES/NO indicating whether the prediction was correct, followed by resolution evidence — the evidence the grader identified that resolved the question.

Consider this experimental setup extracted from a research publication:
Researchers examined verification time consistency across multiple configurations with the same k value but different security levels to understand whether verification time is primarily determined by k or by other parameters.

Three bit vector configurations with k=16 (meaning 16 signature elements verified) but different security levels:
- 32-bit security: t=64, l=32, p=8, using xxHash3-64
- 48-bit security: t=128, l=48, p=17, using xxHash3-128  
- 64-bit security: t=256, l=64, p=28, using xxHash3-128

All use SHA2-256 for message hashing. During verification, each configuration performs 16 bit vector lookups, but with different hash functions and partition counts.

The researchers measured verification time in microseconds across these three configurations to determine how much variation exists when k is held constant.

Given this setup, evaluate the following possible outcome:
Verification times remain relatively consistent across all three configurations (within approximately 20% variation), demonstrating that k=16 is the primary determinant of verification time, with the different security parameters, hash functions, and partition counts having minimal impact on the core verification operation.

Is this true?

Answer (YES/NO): YES